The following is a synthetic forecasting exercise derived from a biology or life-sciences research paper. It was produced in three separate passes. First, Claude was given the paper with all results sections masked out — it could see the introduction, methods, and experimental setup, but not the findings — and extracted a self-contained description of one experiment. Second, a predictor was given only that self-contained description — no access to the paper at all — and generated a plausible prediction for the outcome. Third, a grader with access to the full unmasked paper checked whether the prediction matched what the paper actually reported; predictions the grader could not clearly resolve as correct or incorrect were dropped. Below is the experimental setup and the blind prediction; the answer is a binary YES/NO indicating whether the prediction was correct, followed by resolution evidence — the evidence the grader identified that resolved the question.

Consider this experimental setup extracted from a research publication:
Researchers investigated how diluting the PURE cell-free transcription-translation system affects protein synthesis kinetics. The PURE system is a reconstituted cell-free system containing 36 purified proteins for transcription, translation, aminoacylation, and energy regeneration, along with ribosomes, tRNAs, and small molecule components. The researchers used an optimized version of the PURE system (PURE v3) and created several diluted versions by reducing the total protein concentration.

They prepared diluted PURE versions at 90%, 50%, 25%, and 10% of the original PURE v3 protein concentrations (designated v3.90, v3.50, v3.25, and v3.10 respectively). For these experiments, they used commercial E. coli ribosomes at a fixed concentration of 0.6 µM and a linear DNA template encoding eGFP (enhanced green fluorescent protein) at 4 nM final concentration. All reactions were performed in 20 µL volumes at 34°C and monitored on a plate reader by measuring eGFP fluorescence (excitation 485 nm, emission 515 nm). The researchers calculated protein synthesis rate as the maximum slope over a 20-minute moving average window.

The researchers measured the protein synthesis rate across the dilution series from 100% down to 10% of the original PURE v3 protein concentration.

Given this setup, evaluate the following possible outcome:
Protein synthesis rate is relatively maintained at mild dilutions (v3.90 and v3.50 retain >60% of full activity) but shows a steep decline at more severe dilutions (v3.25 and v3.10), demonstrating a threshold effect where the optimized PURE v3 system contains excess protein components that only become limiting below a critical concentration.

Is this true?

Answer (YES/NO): NO